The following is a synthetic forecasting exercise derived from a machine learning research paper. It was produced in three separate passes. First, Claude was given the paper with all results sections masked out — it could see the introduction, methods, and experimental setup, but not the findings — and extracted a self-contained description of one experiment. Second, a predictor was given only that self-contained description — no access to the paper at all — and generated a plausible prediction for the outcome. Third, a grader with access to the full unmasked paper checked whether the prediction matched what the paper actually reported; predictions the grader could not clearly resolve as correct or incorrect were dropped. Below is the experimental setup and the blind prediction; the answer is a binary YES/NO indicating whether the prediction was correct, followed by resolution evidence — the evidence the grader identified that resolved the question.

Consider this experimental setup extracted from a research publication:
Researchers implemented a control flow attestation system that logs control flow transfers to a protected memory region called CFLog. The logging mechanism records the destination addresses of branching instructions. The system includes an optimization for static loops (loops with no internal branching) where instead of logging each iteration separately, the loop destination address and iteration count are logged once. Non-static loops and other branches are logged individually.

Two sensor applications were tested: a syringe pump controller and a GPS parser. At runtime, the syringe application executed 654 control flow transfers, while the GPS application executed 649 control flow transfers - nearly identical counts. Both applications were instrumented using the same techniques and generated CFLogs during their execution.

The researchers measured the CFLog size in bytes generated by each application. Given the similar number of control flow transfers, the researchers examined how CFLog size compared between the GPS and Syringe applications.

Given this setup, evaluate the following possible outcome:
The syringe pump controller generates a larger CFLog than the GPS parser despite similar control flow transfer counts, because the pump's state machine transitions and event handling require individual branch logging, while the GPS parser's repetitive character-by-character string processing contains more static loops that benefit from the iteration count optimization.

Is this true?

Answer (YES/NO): NO